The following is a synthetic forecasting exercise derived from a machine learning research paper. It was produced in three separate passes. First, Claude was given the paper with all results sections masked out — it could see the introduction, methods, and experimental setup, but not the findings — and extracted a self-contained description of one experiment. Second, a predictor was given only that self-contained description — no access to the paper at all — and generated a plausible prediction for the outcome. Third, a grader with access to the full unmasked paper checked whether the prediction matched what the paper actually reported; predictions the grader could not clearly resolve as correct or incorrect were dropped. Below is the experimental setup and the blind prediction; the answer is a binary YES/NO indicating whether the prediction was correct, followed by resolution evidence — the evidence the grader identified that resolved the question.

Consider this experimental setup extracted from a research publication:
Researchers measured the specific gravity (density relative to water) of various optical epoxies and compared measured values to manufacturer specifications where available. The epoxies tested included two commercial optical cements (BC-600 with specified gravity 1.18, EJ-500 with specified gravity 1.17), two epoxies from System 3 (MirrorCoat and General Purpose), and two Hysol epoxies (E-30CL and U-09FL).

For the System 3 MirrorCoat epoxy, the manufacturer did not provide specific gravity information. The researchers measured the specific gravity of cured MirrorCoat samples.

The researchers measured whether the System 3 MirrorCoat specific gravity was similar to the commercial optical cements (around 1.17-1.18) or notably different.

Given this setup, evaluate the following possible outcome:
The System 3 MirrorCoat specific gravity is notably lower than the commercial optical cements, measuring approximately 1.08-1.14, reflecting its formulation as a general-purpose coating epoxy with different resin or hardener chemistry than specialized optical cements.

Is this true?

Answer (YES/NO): NO